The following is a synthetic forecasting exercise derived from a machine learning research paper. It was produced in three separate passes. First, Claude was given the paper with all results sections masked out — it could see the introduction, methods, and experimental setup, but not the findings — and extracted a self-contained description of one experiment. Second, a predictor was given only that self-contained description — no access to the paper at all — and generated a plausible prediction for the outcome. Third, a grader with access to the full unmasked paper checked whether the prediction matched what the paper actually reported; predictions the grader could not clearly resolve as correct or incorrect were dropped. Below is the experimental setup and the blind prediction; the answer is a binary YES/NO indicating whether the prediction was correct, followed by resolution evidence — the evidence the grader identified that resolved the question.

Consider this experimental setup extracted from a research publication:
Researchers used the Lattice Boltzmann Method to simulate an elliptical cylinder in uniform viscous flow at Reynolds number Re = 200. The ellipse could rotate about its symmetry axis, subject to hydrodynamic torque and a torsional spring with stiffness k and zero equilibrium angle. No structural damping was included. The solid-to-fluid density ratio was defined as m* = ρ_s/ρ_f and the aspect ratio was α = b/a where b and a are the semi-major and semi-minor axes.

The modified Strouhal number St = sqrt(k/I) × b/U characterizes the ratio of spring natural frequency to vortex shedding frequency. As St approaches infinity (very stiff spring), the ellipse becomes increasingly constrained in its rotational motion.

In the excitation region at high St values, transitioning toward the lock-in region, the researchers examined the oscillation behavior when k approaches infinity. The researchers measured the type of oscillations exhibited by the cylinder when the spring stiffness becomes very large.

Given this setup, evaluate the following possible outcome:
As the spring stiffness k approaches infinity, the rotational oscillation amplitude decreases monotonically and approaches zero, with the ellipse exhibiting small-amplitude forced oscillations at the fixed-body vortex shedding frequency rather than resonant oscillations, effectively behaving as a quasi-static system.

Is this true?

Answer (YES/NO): NO